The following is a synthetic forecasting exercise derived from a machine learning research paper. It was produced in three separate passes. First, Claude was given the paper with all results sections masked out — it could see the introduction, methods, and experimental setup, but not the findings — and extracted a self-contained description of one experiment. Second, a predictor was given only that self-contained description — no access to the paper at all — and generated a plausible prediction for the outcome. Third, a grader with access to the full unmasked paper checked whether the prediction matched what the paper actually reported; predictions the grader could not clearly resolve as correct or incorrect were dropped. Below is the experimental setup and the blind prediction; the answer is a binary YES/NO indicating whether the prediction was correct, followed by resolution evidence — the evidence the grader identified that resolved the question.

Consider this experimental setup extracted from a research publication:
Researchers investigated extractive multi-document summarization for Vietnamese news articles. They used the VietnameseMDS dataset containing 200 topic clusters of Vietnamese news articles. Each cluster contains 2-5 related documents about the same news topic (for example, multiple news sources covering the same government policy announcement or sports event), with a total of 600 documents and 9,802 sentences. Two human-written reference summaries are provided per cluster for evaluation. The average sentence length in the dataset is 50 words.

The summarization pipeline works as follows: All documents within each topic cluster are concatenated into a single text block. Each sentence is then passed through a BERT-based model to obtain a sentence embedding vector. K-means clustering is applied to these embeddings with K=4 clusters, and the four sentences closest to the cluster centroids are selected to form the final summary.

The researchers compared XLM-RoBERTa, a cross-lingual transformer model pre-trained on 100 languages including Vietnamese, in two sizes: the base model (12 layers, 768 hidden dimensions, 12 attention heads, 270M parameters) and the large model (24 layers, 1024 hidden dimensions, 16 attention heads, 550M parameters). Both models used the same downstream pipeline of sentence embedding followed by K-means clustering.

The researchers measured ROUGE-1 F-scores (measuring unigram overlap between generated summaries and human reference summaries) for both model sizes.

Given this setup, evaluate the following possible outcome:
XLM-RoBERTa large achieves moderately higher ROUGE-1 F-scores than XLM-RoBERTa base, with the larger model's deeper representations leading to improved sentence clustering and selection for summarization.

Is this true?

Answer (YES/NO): NO